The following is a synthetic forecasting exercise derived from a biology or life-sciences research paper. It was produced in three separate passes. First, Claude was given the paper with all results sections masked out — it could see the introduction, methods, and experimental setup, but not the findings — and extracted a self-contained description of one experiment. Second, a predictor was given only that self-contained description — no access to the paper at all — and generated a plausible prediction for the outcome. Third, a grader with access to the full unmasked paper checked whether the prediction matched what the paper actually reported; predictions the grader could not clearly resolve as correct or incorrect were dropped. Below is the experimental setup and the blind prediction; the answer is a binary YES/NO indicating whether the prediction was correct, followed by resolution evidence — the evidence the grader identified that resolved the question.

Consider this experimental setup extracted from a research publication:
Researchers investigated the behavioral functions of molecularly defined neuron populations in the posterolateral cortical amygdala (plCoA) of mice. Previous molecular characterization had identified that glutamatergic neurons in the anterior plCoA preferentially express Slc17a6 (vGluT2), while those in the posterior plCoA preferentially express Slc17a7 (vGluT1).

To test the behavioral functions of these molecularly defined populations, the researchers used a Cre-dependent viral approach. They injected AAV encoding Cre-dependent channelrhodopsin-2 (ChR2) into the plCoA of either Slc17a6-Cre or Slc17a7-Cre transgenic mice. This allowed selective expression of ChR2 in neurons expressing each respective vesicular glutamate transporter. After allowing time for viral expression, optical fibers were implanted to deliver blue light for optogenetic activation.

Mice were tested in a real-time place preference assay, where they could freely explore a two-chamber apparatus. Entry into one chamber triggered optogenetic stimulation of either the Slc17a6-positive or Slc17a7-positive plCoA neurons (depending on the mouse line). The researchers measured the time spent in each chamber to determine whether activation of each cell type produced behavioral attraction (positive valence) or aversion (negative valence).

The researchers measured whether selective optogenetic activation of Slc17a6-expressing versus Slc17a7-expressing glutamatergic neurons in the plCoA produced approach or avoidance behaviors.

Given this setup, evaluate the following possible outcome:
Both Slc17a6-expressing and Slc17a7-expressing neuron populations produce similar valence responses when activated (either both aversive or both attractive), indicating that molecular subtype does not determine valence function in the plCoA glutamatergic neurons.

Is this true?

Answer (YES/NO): NO